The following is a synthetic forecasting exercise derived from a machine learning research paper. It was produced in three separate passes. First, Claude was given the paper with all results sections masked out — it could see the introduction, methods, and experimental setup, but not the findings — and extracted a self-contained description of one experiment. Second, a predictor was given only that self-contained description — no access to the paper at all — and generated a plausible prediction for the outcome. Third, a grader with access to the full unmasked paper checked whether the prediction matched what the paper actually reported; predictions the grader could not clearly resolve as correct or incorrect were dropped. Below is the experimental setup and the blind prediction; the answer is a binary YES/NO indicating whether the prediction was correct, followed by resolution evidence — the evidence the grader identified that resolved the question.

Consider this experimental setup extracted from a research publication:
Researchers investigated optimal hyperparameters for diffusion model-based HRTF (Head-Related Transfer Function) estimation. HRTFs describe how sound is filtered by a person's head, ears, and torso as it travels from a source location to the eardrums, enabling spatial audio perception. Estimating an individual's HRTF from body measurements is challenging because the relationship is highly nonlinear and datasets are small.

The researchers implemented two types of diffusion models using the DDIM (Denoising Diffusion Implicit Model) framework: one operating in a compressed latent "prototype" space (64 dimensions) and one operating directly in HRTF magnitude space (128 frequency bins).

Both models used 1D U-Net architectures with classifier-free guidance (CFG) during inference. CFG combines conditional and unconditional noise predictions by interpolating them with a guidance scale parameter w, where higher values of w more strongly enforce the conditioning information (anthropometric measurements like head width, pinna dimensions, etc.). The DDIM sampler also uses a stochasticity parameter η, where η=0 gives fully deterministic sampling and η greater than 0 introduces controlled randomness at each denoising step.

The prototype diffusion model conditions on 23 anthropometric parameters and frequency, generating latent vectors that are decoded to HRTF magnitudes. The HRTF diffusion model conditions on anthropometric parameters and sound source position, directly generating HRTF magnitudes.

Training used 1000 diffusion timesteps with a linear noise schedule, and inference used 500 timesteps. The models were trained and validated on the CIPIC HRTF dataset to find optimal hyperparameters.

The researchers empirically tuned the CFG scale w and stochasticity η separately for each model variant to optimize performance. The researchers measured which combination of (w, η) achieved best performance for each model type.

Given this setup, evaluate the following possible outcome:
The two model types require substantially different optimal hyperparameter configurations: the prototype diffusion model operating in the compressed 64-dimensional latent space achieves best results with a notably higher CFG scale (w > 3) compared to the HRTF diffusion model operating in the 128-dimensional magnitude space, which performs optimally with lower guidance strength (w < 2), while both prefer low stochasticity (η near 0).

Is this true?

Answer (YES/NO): NO